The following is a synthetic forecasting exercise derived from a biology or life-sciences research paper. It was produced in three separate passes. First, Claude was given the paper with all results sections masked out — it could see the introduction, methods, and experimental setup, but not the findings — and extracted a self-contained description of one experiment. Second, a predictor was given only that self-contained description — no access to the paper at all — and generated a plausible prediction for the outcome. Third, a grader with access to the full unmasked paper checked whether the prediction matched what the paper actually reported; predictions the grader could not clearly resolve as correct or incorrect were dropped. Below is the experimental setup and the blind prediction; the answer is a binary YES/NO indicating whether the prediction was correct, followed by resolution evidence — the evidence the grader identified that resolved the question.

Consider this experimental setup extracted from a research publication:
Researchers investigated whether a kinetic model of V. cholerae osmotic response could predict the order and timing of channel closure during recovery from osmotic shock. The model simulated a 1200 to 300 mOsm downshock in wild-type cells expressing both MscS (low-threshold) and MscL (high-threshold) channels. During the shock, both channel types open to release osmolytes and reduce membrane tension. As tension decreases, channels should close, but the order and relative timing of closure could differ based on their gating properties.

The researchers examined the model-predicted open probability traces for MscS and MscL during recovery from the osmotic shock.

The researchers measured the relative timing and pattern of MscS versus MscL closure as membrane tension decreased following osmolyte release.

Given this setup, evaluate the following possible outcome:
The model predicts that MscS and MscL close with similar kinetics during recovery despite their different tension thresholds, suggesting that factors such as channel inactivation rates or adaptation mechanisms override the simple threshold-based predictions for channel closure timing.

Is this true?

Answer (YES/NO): NO